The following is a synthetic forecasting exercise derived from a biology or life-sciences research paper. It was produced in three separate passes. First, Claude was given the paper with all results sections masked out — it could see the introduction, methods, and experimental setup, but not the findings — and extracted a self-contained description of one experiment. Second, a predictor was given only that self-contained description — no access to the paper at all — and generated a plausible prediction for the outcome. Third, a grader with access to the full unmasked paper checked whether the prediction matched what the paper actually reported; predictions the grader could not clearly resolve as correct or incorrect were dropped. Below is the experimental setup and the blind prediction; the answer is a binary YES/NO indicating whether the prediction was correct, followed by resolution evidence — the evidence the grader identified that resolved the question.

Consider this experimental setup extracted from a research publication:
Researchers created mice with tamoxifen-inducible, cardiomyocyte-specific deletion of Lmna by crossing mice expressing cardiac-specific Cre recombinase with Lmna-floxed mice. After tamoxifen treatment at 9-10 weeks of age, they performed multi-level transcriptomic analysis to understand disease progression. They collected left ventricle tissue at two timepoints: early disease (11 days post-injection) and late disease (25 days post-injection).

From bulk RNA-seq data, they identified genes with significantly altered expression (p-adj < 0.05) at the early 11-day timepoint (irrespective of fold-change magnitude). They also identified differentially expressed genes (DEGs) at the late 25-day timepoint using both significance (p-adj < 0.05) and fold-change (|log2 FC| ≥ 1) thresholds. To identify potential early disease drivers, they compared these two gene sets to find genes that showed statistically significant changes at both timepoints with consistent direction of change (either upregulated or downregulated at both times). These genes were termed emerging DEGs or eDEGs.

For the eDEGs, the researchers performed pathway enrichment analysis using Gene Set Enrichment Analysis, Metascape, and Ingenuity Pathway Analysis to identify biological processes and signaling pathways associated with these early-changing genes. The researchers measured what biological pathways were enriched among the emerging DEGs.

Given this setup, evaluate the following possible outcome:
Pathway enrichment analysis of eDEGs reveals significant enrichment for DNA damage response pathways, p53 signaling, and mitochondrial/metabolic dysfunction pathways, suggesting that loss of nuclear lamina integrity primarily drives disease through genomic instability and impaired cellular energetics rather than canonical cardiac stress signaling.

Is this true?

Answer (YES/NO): NO